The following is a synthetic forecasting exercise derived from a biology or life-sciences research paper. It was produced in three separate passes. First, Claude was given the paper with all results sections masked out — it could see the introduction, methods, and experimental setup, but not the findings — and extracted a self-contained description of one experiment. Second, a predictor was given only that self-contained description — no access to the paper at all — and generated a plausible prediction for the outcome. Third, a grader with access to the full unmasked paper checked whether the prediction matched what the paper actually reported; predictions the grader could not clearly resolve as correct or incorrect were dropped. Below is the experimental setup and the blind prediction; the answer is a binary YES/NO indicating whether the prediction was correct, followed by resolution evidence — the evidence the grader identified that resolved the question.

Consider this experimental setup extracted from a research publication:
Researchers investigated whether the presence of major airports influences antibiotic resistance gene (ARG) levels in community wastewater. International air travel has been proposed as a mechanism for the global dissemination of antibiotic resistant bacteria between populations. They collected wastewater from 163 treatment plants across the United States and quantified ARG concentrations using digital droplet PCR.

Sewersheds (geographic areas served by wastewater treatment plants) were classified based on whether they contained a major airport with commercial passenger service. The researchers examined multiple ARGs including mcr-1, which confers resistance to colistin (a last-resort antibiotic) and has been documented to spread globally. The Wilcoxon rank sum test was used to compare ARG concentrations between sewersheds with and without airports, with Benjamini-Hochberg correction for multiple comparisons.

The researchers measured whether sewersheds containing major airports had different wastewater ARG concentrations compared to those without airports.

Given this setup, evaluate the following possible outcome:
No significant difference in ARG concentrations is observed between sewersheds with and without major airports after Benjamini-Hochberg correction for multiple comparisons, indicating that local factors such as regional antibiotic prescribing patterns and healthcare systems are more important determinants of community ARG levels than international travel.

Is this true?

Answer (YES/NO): NO